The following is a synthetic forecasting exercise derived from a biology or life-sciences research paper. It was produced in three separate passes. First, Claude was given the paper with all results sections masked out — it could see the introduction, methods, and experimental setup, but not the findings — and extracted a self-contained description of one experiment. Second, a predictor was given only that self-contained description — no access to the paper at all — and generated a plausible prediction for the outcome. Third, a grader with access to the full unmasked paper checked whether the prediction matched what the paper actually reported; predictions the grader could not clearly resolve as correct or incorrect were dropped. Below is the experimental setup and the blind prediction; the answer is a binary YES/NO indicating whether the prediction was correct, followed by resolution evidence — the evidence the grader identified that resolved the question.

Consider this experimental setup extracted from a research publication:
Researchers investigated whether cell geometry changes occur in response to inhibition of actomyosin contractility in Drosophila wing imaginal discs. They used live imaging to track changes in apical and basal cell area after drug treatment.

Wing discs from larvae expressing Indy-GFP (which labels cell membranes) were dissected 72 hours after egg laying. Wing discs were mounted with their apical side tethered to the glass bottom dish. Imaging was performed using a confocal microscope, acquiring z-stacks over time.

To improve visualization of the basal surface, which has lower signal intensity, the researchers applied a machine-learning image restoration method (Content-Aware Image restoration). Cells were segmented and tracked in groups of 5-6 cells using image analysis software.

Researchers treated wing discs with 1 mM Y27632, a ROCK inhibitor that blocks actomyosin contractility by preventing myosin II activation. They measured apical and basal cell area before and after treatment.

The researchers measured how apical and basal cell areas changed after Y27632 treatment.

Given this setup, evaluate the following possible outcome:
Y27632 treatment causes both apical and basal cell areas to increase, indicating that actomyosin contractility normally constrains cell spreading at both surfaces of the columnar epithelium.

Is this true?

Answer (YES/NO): NO